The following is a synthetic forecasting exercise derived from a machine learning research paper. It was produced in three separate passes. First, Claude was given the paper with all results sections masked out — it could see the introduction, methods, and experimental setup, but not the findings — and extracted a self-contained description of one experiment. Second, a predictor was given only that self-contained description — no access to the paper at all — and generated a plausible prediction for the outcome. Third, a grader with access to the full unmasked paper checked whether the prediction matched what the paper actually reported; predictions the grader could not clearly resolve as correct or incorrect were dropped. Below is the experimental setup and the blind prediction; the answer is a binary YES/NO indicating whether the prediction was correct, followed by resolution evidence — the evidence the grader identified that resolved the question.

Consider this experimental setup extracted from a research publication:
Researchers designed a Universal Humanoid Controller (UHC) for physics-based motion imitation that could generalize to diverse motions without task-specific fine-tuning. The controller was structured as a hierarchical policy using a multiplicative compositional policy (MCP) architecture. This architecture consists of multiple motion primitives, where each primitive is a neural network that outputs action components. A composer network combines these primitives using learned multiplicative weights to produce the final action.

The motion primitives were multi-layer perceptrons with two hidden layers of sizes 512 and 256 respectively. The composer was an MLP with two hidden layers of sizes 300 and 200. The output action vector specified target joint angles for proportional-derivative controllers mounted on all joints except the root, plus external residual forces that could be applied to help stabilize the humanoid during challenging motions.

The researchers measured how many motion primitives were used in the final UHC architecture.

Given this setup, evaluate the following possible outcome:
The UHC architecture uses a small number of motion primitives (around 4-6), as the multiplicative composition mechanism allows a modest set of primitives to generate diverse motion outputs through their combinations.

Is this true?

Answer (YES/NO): NO